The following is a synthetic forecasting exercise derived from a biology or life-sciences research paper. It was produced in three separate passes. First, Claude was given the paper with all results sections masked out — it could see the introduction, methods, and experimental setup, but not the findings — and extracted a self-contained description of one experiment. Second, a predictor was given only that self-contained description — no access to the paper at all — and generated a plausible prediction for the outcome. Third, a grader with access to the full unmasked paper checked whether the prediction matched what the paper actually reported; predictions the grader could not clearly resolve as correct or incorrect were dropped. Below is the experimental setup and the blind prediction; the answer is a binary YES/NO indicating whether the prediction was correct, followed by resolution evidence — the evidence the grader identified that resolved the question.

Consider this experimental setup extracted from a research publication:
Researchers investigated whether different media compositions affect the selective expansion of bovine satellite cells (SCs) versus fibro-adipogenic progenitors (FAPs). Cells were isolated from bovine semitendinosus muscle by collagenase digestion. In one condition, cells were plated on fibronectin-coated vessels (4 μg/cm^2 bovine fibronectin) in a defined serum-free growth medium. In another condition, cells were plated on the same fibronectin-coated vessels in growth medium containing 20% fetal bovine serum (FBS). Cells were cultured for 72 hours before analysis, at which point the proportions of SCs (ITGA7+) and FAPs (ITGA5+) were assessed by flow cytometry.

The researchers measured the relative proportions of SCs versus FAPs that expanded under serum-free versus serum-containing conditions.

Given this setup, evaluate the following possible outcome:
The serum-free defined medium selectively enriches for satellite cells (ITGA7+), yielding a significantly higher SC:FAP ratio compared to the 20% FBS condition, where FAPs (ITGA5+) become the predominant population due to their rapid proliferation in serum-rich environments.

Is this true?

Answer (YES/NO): NO